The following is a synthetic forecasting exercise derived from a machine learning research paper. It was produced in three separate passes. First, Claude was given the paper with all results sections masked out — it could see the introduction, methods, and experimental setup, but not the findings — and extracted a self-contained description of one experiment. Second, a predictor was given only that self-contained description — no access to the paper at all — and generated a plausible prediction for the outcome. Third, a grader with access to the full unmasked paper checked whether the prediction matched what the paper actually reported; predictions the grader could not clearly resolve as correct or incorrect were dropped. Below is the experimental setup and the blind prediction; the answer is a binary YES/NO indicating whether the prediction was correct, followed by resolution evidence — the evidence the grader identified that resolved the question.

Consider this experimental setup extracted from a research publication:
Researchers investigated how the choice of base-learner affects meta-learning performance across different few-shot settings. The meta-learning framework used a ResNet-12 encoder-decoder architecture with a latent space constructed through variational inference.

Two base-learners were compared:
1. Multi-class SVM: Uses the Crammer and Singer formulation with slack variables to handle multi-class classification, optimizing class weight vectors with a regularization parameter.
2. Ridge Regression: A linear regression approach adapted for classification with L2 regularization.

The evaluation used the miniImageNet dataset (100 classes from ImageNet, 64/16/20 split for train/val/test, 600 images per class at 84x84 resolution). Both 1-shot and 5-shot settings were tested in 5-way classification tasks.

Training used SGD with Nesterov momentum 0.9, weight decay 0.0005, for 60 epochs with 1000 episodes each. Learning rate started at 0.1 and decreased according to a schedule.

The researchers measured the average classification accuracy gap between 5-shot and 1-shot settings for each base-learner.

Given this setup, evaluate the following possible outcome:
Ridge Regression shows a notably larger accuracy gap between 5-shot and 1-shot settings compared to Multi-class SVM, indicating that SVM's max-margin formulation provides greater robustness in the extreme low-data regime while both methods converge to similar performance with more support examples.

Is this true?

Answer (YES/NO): NO